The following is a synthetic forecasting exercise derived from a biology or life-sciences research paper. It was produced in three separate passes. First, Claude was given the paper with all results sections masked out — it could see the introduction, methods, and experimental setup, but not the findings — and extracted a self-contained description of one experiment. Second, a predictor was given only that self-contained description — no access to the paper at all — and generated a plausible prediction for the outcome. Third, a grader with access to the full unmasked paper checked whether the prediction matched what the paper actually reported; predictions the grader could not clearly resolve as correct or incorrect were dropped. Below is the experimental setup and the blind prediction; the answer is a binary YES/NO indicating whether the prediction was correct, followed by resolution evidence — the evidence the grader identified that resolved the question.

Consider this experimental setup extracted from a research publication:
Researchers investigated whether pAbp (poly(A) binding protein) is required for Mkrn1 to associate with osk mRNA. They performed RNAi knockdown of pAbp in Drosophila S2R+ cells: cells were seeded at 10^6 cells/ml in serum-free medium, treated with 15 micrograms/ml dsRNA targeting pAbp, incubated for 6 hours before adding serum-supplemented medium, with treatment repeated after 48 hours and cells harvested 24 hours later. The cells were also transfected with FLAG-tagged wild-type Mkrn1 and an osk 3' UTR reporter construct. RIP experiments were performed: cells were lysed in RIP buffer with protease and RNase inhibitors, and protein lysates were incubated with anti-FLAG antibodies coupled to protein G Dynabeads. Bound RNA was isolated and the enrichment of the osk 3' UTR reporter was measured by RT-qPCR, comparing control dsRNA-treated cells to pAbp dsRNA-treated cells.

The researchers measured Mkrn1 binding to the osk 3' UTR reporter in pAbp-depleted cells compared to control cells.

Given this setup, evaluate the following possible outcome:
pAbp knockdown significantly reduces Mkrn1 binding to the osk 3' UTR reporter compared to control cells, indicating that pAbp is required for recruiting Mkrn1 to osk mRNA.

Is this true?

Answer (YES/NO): YES